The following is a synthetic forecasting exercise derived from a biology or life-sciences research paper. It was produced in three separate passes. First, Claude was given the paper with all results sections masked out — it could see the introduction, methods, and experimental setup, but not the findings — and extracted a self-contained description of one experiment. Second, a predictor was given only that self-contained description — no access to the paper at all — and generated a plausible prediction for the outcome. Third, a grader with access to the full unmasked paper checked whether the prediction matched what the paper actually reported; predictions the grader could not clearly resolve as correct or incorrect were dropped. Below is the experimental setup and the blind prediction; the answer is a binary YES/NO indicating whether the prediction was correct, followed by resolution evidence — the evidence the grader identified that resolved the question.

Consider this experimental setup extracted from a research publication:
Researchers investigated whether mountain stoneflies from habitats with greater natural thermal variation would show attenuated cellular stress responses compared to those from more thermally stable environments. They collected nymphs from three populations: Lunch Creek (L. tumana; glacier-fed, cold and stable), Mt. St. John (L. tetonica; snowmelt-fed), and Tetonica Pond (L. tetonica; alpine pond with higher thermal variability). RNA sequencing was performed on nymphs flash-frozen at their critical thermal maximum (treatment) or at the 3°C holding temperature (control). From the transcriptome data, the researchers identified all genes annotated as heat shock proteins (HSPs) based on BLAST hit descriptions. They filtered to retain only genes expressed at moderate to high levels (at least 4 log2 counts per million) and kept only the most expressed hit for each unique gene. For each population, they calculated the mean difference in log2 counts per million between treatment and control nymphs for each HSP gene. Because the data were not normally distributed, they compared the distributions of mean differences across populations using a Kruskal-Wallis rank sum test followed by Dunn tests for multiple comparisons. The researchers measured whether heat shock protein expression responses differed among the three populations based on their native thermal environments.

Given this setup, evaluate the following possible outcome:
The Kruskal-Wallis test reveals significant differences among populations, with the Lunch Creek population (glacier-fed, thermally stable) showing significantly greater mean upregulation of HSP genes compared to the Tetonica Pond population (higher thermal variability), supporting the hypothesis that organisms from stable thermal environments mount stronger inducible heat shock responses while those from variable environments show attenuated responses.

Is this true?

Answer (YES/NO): NO